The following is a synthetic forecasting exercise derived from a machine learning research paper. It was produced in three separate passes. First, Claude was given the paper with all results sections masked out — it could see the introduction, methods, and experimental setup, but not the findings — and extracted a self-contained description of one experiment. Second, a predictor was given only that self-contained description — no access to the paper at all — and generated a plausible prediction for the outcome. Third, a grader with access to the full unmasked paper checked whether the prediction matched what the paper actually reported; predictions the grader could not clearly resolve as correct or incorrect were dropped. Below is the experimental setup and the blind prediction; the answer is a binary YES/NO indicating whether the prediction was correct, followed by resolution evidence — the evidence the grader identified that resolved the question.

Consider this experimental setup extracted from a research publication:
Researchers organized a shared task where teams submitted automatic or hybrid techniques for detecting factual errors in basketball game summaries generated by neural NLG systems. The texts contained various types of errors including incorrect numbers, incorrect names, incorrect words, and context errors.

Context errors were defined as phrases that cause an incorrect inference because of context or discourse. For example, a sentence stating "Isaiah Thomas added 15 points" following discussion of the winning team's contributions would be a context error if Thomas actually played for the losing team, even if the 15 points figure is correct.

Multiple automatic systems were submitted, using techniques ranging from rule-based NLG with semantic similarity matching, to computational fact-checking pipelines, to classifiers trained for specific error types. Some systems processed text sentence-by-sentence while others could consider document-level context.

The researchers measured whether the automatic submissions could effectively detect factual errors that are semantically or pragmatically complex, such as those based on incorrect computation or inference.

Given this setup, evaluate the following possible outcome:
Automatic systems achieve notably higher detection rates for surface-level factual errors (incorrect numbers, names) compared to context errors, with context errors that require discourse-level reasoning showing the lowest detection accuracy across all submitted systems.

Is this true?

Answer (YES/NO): YES